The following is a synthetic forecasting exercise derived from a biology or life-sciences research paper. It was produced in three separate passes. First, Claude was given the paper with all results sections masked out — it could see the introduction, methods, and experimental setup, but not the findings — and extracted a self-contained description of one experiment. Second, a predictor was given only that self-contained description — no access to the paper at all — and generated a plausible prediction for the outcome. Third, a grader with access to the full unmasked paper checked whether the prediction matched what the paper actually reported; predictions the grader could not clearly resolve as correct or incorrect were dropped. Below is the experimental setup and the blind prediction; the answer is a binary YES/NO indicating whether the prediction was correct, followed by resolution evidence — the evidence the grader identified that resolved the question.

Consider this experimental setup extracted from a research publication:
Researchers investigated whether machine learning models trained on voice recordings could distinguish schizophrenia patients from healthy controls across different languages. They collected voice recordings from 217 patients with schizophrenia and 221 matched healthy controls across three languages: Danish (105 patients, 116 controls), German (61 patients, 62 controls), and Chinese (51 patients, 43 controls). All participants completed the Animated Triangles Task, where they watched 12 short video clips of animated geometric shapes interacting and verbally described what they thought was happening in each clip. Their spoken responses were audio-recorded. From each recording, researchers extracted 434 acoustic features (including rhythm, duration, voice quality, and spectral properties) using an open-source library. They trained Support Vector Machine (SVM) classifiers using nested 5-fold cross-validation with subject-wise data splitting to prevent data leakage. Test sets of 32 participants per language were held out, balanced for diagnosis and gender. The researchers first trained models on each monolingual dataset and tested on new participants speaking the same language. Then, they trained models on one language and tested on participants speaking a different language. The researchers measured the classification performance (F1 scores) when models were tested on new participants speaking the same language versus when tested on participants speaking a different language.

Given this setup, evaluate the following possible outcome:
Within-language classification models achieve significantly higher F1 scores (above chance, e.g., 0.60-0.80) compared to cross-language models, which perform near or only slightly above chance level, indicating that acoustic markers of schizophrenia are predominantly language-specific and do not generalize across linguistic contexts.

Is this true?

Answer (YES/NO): YES